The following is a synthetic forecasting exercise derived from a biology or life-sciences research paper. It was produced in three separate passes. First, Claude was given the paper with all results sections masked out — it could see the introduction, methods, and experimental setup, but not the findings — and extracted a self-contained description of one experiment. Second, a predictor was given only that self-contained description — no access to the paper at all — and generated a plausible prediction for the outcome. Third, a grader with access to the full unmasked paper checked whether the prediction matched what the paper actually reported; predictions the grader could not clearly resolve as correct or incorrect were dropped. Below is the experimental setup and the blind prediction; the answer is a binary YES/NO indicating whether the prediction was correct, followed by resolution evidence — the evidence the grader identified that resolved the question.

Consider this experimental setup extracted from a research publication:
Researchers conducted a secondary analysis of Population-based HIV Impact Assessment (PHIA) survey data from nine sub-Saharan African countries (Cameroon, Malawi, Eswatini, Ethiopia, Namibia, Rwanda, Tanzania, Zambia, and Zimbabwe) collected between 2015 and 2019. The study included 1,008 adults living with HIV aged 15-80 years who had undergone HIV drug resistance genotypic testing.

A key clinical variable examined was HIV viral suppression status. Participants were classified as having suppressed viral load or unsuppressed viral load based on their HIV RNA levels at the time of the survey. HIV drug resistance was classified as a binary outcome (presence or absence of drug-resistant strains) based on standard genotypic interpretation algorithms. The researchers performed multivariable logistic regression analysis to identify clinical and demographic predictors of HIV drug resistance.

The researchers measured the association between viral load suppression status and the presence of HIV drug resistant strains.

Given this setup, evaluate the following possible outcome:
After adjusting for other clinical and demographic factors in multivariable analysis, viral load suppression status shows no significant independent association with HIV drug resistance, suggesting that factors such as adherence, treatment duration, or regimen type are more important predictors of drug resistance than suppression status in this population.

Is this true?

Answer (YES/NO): NO